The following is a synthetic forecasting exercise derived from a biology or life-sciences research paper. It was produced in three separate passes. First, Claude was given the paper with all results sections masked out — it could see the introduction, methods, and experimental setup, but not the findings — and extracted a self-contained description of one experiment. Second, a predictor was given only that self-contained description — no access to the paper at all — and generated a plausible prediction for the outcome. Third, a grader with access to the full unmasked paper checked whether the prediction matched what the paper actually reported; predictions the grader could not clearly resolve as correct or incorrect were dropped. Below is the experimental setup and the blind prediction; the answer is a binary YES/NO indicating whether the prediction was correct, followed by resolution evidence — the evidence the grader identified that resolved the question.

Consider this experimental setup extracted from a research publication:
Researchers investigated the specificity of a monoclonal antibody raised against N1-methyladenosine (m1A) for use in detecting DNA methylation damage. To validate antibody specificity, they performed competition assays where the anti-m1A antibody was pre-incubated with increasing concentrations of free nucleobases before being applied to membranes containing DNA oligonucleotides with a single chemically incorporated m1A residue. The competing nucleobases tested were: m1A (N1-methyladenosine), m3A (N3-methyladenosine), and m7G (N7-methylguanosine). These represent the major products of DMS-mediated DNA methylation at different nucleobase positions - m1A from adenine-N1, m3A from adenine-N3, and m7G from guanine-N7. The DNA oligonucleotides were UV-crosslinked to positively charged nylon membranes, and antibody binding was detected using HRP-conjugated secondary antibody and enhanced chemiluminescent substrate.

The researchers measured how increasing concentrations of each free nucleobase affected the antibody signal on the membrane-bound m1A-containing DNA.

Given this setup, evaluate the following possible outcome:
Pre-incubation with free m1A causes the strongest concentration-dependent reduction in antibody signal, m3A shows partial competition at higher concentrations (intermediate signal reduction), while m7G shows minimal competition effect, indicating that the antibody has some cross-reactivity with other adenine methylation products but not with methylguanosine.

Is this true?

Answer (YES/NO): YES